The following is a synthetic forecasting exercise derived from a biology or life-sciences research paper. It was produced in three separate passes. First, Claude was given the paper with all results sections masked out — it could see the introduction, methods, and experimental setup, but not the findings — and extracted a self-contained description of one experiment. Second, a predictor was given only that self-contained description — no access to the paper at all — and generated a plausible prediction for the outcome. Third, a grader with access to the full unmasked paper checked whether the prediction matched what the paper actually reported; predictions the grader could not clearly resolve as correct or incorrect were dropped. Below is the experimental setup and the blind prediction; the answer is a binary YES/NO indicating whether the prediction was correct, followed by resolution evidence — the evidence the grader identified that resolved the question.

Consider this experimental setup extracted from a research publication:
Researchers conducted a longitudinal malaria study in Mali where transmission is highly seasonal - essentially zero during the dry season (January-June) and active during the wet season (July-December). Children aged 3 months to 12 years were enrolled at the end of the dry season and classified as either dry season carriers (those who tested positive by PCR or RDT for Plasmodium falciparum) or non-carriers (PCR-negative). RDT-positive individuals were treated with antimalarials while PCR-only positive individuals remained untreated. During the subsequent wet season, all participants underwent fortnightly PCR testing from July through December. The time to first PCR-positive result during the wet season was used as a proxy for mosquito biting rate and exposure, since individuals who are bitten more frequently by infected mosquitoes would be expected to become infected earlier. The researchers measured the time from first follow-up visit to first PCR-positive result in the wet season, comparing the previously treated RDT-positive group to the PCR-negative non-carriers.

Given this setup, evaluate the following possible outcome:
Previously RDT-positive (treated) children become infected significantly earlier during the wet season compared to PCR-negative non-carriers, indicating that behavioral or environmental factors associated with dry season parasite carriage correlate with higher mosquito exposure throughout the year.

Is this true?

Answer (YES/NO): YES